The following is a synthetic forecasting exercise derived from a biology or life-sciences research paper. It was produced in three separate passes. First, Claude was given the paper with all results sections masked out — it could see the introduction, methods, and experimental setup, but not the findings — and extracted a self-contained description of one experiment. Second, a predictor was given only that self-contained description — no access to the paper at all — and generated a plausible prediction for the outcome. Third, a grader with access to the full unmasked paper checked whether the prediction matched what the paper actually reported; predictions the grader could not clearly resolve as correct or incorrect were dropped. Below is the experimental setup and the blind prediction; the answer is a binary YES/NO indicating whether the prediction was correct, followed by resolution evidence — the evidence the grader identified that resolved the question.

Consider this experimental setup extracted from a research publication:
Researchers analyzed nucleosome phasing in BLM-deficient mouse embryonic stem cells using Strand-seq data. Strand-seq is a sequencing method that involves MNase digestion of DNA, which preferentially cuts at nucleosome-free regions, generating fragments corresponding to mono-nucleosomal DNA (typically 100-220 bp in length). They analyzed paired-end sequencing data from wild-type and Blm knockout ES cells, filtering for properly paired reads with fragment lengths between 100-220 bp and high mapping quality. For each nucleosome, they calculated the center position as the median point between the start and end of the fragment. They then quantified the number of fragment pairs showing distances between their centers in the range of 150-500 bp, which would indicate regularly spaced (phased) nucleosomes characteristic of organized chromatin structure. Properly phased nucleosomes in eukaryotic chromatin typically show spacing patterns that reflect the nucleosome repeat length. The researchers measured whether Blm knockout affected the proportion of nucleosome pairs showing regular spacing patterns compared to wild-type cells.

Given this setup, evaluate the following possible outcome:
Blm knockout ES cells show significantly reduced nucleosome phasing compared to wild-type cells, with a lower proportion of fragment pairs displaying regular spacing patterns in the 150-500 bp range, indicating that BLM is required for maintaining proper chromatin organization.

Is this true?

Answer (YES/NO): YES